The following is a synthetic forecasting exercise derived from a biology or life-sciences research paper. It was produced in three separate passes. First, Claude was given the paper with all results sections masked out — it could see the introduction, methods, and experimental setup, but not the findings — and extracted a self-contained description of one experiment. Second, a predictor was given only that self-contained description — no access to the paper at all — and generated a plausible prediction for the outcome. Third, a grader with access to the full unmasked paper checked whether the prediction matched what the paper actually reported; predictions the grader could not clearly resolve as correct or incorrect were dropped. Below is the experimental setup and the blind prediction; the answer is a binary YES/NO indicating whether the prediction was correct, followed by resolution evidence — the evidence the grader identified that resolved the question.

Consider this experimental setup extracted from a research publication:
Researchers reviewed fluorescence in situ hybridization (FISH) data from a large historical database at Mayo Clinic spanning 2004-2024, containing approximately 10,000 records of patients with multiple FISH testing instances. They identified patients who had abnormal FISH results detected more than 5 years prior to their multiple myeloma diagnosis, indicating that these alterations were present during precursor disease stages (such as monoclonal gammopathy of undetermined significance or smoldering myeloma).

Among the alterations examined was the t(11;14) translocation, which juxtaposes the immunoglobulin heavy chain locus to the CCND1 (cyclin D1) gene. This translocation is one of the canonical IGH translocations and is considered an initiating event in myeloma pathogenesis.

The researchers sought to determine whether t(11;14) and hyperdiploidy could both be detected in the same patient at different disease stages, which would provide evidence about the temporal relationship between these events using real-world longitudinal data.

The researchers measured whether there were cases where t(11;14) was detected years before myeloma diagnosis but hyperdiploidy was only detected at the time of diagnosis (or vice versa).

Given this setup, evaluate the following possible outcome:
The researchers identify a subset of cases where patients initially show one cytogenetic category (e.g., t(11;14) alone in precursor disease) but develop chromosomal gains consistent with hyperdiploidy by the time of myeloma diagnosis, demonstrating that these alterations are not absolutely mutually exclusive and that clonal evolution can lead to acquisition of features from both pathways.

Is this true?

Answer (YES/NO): YES